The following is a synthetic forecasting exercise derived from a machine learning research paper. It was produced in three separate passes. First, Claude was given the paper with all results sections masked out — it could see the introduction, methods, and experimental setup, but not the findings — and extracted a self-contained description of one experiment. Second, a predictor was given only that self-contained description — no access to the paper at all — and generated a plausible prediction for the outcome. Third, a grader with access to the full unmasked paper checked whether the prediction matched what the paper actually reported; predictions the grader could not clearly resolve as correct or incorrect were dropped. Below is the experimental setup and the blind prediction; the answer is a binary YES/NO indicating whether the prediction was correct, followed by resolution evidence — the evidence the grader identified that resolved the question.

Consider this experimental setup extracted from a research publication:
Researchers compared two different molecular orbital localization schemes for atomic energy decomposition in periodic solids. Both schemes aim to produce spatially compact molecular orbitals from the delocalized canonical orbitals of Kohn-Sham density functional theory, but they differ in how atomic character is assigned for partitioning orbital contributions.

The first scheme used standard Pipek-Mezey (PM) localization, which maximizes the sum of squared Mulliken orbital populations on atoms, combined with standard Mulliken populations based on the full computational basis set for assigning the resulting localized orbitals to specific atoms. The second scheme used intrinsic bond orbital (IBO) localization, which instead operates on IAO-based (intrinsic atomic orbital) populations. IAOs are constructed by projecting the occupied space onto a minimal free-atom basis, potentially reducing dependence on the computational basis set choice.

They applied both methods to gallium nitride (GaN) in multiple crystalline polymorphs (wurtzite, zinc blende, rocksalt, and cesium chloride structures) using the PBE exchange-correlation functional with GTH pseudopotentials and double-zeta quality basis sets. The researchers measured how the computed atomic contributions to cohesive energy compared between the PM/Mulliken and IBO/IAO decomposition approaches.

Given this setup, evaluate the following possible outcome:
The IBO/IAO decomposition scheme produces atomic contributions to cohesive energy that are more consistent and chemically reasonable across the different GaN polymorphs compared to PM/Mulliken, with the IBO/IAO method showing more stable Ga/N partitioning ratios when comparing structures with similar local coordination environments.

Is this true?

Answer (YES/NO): YES